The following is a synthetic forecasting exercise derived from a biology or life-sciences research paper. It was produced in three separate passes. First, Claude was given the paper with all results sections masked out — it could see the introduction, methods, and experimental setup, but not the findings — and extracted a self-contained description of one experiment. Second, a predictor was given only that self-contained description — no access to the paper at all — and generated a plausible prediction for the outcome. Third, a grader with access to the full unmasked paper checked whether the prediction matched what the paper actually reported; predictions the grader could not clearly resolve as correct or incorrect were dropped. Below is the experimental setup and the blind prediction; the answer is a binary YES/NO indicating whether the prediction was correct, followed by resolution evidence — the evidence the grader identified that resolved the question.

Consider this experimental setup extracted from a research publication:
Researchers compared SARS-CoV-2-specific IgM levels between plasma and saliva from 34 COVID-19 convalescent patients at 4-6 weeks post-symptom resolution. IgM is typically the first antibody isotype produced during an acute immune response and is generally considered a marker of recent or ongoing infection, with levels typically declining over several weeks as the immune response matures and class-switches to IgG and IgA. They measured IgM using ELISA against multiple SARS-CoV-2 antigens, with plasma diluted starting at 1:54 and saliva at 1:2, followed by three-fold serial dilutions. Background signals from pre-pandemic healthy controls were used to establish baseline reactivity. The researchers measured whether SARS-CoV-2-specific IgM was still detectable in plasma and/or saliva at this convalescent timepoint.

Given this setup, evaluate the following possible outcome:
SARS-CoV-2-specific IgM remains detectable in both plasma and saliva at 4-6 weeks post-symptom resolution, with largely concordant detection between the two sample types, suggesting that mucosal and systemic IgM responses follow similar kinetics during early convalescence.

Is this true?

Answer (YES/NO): NO